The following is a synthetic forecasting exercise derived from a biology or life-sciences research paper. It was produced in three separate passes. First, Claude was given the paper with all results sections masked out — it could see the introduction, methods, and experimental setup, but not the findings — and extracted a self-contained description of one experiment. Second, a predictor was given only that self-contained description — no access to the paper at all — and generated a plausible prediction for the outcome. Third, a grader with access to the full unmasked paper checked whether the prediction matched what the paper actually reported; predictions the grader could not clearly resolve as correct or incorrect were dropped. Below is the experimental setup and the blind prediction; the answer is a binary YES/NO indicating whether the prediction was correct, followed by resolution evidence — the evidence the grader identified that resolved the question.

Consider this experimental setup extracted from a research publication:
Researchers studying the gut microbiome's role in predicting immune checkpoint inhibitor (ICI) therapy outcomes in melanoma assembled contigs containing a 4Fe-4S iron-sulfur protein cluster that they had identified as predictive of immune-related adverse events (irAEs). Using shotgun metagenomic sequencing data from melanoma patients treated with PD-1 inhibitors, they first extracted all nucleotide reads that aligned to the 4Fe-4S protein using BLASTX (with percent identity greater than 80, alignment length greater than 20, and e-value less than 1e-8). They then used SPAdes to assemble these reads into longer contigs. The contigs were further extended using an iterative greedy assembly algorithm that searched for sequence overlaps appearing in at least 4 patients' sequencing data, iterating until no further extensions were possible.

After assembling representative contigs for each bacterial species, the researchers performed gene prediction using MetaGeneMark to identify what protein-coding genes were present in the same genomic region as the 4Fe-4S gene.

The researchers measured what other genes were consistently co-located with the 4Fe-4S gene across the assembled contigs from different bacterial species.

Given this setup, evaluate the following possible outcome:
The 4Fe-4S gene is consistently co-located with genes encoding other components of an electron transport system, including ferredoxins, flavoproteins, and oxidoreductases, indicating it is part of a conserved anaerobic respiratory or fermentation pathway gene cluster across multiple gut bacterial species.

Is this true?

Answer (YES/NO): NO